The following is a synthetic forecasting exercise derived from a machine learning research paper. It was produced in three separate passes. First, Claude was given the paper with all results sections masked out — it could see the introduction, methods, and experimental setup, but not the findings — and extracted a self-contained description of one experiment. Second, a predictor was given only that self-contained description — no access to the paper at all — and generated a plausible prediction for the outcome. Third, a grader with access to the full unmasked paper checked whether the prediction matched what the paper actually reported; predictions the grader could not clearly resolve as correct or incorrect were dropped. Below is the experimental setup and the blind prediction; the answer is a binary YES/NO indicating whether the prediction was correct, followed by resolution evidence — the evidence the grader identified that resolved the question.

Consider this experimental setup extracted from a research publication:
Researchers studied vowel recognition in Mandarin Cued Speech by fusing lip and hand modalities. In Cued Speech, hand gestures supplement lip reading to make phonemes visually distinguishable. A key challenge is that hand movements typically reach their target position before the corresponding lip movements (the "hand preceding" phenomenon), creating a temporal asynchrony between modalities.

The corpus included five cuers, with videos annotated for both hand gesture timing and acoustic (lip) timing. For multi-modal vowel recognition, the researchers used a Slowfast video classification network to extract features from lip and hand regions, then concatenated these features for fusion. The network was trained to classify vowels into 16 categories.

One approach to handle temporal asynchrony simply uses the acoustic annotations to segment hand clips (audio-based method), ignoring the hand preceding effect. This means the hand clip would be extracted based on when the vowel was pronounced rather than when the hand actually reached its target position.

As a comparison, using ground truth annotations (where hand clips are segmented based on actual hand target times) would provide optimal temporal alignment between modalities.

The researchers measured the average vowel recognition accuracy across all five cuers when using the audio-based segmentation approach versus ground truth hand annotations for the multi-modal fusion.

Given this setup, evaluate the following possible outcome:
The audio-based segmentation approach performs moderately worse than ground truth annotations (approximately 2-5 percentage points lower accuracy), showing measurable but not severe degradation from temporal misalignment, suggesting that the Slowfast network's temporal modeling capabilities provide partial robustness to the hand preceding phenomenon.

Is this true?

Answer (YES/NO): NO